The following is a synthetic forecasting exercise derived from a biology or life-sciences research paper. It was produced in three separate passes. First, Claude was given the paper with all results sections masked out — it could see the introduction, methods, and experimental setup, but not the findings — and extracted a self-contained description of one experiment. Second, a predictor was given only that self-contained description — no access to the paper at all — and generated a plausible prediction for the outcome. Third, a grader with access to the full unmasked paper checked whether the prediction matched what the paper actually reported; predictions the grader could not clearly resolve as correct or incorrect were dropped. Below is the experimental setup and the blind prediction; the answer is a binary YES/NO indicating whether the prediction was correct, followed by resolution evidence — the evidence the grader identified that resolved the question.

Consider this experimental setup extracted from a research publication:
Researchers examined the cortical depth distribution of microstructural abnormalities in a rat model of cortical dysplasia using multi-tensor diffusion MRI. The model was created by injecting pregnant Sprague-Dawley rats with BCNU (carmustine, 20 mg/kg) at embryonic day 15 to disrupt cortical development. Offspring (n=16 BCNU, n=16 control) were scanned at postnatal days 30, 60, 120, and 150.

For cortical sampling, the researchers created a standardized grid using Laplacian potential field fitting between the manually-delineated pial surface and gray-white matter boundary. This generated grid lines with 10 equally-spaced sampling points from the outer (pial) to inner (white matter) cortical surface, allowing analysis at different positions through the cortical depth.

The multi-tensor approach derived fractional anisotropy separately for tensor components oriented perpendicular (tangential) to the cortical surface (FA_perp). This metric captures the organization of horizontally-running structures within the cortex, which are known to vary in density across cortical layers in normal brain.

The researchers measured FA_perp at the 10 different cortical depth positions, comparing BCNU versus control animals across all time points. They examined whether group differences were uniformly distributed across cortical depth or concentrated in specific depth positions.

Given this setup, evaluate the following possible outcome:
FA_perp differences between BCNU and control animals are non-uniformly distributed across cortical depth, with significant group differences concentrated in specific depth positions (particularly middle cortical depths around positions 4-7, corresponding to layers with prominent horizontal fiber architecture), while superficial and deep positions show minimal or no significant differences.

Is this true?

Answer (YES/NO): NO